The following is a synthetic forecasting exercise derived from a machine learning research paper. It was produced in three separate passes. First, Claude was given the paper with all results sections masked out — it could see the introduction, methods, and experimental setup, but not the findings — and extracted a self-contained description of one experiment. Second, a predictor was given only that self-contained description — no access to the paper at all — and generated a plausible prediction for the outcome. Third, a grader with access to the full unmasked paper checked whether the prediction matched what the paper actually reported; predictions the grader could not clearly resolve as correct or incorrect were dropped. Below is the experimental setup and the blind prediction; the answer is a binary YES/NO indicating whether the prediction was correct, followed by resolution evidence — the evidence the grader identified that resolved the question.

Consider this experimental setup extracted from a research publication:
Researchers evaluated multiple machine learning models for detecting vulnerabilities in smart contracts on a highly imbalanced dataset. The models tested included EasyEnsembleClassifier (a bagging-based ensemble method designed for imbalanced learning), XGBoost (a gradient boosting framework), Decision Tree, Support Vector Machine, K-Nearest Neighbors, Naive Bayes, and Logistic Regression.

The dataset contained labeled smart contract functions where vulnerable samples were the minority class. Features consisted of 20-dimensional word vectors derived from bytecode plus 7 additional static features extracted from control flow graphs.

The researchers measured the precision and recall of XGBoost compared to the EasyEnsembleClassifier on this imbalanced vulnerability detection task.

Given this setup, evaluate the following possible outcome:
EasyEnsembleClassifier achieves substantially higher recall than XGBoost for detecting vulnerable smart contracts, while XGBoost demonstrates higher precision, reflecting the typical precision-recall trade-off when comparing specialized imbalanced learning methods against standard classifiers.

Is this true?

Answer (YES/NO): YES